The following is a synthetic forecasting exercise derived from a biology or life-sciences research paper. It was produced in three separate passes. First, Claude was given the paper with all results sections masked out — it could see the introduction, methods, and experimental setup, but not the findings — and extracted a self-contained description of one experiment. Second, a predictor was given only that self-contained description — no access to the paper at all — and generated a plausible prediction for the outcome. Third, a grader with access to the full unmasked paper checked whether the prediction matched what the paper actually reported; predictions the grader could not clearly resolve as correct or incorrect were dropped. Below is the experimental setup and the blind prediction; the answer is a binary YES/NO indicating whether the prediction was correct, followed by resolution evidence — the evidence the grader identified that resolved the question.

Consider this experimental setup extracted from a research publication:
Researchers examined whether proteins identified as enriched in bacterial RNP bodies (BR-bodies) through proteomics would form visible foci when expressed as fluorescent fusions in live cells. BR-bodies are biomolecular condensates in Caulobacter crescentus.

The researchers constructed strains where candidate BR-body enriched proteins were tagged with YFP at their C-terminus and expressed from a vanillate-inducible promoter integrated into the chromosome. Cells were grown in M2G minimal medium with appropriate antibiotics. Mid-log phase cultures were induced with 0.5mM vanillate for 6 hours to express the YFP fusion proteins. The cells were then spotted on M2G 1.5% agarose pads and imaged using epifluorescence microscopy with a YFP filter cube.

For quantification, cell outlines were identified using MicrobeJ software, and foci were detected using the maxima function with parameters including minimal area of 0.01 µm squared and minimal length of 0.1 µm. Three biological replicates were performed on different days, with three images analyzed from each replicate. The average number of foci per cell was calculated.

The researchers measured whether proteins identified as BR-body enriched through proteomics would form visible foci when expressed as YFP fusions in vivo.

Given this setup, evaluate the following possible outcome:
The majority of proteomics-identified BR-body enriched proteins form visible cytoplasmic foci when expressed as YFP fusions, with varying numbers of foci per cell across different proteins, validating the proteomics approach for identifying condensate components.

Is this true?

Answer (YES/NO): YES